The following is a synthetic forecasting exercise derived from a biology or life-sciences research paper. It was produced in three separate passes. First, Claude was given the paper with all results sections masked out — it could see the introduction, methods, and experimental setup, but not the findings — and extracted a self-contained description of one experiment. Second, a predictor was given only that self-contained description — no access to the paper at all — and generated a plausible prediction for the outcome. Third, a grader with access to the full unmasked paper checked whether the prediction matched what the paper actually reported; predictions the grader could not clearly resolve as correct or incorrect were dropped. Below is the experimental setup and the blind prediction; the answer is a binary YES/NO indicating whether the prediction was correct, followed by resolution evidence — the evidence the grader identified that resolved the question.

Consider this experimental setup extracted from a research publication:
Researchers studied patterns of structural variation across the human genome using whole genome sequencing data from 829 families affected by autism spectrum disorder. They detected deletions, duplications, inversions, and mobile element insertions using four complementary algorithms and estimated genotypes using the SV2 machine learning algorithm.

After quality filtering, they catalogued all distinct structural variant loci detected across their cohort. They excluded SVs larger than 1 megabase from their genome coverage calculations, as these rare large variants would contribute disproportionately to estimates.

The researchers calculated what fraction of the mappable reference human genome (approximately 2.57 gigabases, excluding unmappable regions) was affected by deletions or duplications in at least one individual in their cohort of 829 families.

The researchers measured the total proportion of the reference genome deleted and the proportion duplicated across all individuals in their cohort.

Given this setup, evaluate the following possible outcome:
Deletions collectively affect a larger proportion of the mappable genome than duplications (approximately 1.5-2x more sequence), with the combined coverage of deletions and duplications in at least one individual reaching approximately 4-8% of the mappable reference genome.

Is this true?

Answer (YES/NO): NO